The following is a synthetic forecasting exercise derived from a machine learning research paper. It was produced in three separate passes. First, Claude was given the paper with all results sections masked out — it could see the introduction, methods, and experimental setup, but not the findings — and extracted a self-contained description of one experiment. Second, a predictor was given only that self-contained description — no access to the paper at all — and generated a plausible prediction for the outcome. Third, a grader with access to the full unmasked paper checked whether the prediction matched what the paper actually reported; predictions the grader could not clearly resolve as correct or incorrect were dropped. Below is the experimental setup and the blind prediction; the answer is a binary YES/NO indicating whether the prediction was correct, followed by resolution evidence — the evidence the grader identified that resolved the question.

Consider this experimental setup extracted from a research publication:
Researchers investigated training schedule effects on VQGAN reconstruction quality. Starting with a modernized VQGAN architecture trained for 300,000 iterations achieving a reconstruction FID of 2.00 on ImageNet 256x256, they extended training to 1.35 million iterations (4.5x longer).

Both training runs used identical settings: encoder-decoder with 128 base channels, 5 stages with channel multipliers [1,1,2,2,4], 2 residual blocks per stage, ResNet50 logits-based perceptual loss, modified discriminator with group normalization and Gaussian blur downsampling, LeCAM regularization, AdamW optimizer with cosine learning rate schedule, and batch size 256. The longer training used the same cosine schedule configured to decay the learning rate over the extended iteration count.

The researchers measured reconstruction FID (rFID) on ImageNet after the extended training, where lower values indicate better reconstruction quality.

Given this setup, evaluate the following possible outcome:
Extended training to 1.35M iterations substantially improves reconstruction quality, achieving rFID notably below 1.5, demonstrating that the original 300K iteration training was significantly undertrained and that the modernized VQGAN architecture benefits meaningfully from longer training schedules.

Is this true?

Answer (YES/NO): NO